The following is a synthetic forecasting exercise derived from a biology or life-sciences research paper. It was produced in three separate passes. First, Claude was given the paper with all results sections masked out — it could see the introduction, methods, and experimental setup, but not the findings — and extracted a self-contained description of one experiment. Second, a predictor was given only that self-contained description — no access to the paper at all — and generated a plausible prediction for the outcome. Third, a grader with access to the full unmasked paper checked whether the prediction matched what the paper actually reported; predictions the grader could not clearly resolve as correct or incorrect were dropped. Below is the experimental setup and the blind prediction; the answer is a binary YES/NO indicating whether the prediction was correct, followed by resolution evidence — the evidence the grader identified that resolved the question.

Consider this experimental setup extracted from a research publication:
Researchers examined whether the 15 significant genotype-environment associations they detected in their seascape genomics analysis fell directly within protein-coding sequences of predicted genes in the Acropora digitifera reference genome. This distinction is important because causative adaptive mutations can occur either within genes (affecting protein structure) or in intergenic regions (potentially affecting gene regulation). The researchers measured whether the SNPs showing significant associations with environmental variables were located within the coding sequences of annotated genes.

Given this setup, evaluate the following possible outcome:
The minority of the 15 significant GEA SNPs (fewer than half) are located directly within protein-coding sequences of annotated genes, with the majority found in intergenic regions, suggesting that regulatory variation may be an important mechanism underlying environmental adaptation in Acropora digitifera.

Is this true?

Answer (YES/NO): NO